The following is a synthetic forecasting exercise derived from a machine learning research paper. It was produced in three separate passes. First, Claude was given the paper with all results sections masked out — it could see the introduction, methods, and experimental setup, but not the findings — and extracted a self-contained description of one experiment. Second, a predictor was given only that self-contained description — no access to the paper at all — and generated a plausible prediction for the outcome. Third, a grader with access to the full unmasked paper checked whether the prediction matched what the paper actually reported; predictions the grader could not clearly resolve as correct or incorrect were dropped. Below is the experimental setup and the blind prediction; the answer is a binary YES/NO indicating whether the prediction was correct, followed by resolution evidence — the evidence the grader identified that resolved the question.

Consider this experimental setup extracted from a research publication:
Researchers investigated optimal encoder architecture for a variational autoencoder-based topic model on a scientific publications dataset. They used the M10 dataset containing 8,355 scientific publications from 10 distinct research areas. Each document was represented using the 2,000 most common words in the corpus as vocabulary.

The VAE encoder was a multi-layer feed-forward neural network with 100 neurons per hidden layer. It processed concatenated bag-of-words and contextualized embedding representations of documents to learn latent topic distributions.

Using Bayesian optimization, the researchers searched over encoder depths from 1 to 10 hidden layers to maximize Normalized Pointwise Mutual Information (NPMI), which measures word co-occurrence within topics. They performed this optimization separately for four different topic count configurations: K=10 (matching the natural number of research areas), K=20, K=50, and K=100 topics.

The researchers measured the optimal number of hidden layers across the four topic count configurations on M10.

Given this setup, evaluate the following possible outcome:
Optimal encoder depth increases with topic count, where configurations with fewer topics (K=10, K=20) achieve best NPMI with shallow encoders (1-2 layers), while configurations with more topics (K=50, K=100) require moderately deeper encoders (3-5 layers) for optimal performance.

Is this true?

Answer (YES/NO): NO